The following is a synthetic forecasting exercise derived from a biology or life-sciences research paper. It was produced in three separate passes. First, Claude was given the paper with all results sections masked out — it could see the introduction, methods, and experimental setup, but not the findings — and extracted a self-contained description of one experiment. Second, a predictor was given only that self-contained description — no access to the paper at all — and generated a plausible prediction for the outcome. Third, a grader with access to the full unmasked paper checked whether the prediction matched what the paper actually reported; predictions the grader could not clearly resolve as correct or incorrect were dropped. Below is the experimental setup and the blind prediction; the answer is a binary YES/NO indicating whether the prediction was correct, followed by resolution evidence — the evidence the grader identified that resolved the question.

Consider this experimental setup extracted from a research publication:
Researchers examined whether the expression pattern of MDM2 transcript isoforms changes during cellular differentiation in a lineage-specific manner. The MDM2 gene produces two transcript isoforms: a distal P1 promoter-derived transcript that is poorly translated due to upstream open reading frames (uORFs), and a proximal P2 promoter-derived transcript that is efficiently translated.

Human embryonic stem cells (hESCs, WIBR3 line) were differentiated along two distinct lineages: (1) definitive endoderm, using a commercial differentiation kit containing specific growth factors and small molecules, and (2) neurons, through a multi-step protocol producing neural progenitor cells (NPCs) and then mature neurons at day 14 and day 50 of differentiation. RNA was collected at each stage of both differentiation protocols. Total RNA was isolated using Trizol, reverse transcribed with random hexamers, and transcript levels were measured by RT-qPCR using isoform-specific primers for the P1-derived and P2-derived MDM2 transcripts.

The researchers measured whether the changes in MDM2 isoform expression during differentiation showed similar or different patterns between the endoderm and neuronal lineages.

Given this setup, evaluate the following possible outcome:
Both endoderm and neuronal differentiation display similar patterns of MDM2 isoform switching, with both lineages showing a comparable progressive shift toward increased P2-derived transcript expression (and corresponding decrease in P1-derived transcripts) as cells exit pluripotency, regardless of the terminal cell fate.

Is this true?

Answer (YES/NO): NO